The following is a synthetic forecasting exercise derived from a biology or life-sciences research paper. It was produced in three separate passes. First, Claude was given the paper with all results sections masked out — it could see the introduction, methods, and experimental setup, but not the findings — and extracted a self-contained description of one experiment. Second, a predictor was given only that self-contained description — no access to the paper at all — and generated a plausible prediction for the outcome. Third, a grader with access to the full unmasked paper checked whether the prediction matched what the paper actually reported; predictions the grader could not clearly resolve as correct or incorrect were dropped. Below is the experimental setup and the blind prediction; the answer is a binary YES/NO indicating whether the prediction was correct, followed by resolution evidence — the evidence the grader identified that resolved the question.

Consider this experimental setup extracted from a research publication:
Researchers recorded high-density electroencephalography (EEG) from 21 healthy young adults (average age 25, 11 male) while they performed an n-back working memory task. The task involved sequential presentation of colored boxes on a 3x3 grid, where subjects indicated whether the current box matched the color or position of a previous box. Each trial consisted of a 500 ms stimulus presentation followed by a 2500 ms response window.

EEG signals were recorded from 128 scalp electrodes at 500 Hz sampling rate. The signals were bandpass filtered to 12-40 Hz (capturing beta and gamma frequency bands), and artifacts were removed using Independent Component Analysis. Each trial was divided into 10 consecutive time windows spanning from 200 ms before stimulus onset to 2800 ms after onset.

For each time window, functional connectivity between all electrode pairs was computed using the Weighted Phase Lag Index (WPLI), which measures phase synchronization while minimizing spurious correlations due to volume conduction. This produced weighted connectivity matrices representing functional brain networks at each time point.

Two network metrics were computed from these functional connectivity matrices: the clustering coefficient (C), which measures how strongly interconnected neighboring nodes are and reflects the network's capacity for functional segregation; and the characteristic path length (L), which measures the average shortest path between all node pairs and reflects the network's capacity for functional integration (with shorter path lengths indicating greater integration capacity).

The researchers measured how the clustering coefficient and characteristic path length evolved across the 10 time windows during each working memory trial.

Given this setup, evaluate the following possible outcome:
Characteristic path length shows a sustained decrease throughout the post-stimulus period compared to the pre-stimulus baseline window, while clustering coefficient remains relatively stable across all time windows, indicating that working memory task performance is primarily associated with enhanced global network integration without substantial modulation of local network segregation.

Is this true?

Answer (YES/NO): NO